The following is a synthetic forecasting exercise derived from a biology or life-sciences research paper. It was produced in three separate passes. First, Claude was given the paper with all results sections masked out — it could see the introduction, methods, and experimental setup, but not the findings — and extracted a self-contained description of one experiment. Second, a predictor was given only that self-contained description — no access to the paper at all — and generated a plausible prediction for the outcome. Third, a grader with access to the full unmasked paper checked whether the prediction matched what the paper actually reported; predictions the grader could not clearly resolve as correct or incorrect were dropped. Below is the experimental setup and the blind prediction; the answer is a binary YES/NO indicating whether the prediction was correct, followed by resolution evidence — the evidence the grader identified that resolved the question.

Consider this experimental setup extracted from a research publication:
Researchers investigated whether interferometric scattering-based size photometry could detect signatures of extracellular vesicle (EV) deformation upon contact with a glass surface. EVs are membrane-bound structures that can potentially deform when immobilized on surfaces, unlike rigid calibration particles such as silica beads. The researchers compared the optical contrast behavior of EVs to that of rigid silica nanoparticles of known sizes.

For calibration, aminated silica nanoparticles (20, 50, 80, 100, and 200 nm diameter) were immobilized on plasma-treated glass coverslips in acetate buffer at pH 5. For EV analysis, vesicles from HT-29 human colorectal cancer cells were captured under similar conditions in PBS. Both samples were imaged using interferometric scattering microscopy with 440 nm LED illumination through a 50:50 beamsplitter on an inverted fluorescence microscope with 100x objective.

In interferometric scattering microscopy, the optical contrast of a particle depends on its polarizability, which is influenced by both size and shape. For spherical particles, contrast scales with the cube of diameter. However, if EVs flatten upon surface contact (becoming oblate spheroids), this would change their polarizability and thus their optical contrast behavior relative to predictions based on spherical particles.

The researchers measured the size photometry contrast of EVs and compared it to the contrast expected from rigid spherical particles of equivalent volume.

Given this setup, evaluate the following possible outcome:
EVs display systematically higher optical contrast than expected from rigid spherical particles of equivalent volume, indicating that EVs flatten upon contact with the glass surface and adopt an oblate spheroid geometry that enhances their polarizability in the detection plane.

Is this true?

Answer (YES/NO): YES